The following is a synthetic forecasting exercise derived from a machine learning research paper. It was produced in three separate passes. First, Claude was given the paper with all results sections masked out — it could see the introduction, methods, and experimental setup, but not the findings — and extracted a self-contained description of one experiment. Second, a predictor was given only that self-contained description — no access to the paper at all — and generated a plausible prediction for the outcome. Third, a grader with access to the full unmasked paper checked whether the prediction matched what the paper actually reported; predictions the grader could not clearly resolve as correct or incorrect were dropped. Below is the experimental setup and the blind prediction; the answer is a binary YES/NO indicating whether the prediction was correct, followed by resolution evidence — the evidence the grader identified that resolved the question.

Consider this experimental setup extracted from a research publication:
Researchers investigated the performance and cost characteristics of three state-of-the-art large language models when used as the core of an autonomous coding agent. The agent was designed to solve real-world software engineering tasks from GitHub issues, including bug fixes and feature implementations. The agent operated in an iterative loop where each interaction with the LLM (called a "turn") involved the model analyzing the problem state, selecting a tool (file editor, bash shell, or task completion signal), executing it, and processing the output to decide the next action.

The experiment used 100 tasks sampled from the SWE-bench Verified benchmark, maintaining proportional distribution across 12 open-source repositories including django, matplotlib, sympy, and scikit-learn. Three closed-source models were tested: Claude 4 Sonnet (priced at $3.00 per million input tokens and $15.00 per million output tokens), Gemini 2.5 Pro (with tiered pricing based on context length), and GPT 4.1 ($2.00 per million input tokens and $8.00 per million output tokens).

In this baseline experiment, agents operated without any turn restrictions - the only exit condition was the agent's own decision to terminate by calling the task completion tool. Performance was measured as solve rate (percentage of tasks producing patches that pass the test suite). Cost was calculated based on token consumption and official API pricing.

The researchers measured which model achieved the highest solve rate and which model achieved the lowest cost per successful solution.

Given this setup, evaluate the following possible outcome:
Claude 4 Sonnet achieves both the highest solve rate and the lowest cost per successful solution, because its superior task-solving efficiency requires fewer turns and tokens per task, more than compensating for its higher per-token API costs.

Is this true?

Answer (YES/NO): NO